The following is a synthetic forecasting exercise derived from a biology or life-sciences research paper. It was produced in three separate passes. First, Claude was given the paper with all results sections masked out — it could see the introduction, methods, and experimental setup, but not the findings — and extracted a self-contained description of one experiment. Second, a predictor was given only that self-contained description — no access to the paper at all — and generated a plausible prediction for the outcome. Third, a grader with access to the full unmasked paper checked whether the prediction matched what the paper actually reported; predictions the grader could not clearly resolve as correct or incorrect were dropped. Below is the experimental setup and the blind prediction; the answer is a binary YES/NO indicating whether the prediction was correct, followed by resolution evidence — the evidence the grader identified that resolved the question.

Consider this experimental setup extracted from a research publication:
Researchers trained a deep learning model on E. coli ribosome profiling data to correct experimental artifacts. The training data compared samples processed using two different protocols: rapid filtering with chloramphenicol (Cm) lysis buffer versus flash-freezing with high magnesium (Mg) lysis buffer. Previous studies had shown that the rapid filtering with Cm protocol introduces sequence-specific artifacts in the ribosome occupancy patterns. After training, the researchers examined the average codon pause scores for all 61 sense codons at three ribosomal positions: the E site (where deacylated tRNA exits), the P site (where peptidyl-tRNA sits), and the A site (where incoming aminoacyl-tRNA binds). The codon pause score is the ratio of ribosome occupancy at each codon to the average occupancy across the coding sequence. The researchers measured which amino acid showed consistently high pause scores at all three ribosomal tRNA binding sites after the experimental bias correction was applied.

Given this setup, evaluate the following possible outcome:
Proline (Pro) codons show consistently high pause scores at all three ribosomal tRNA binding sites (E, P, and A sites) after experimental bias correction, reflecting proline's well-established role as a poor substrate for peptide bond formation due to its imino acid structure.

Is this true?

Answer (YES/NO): YES